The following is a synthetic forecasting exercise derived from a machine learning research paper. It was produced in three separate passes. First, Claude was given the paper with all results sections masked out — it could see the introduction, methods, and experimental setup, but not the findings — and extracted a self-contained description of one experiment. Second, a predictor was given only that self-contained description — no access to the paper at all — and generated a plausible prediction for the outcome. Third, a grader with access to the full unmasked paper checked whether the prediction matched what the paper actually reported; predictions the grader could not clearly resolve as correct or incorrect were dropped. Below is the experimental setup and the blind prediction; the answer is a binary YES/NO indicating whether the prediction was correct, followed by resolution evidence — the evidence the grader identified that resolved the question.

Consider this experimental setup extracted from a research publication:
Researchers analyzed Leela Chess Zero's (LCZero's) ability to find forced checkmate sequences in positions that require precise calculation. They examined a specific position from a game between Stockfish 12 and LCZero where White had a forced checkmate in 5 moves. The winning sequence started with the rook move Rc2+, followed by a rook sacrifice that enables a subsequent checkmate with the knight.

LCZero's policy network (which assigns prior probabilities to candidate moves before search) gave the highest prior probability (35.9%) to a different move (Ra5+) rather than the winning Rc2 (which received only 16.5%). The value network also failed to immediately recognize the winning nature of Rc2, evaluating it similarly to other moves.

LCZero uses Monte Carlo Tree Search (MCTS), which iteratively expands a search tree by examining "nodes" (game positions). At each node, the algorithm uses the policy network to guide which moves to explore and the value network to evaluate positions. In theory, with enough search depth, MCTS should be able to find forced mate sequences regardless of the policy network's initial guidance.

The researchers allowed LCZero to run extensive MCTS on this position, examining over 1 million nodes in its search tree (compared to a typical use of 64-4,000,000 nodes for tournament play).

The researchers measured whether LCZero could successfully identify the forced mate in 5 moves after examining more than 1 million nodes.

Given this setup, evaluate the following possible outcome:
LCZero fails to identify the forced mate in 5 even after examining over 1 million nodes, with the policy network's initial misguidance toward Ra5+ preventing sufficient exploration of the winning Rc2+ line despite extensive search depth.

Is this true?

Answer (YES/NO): YES